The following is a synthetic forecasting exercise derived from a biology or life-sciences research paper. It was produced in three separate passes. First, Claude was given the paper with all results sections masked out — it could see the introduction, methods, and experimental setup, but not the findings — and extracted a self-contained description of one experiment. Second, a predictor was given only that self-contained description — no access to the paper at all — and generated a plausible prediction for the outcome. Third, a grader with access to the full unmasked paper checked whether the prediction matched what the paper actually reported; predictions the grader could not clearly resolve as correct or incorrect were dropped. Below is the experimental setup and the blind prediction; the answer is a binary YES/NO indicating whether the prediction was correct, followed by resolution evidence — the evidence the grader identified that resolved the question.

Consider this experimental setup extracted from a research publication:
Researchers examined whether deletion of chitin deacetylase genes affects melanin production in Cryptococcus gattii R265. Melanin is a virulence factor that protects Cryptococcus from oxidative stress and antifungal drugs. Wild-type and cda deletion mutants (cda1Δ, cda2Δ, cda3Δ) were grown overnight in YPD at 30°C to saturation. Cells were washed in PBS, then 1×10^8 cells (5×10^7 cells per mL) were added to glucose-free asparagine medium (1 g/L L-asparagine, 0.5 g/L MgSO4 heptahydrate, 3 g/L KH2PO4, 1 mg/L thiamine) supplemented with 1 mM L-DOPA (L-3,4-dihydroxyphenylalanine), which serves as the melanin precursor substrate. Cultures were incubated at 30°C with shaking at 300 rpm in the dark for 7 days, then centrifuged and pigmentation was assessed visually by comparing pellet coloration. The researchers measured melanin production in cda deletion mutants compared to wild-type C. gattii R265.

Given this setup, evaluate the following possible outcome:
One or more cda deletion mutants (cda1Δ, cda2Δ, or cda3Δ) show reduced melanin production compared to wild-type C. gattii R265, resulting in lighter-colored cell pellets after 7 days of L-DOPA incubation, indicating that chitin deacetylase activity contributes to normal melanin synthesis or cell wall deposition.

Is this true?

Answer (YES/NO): NO